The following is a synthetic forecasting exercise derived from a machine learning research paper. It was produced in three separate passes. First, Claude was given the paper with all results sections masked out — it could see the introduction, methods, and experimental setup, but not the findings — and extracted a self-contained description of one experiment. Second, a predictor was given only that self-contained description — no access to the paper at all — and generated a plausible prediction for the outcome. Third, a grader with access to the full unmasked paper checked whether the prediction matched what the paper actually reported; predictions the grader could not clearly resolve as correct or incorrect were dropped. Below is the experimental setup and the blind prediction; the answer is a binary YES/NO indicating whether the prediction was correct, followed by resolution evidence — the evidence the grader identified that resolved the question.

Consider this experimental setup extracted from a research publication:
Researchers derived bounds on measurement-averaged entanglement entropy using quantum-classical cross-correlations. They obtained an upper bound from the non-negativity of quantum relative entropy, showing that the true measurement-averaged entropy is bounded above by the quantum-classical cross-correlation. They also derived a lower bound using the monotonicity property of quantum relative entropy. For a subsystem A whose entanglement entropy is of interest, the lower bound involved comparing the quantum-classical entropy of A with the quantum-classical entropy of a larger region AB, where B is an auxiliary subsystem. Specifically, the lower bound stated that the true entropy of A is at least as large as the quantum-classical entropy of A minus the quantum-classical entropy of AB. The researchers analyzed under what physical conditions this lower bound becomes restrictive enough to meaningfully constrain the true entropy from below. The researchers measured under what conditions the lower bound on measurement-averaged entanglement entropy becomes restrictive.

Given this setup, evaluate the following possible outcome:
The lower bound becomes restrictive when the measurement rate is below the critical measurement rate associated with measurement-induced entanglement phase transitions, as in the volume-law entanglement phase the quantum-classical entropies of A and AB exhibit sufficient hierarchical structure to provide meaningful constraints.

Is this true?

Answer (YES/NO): NO